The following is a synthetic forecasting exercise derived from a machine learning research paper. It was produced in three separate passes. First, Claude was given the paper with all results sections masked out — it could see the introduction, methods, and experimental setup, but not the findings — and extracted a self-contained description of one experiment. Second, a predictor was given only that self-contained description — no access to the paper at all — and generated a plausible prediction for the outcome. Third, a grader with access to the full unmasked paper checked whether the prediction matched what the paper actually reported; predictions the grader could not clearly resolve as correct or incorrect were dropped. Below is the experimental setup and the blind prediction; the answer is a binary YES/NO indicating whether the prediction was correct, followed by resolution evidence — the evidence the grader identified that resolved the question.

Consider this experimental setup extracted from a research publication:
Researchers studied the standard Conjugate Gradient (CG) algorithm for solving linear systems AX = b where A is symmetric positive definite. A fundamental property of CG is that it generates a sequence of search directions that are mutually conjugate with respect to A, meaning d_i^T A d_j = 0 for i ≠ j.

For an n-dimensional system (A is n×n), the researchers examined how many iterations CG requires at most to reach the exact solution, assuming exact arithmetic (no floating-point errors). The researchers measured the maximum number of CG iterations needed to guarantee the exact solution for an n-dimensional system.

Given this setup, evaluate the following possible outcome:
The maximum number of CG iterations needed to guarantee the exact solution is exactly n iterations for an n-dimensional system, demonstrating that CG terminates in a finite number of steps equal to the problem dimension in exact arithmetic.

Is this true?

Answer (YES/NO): YES